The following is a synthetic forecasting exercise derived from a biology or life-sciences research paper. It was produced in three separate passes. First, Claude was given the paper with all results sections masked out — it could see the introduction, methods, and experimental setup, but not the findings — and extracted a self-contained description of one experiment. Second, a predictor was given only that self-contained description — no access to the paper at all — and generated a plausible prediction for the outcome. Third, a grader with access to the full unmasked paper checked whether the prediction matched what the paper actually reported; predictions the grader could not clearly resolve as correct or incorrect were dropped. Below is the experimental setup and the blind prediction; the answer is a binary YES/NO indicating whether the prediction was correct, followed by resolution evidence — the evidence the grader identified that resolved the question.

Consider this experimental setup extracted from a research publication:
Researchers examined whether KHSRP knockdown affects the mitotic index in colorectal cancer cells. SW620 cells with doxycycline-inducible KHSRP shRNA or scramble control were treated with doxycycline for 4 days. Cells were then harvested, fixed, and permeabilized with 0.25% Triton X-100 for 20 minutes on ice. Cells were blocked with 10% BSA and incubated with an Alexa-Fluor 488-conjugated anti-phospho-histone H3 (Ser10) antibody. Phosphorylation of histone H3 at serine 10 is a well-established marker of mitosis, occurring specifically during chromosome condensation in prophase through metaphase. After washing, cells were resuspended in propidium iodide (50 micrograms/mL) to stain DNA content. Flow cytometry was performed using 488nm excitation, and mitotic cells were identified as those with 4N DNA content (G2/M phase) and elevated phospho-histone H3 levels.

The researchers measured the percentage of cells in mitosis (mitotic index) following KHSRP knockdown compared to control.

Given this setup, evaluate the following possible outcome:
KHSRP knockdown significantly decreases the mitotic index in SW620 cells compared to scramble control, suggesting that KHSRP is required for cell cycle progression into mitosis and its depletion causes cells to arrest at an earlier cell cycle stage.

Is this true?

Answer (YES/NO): YES